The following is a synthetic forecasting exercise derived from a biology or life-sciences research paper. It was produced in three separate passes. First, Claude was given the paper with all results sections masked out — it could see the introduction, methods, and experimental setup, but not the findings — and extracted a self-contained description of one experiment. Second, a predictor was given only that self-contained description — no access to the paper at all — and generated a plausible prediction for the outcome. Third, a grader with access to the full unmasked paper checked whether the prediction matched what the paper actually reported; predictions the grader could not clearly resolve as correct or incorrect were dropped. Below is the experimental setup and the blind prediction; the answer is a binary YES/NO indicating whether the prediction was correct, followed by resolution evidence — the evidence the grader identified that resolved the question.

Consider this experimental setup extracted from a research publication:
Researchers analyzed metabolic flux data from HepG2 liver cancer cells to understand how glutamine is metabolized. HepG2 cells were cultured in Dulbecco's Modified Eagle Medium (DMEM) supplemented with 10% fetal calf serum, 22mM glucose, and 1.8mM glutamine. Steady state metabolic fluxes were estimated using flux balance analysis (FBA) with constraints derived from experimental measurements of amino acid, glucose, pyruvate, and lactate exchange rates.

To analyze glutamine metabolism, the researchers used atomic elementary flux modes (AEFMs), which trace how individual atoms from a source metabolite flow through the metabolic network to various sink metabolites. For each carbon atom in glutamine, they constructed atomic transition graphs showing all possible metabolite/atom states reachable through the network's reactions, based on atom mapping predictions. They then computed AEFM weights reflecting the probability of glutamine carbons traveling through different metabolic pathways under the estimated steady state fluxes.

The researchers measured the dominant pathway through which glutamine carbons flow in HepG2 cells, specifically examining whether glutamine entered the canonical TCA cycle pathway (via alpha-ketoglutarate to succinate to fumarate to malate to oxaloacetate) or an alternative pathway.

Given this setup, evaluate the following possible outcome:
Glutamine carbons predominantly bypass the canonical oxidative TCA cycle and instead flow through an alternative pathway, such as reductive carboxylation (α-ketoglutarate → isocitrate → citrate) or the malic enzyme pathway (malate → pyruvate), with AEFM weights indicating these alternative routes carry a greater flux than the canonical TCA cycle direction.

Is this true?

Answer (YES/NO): NO